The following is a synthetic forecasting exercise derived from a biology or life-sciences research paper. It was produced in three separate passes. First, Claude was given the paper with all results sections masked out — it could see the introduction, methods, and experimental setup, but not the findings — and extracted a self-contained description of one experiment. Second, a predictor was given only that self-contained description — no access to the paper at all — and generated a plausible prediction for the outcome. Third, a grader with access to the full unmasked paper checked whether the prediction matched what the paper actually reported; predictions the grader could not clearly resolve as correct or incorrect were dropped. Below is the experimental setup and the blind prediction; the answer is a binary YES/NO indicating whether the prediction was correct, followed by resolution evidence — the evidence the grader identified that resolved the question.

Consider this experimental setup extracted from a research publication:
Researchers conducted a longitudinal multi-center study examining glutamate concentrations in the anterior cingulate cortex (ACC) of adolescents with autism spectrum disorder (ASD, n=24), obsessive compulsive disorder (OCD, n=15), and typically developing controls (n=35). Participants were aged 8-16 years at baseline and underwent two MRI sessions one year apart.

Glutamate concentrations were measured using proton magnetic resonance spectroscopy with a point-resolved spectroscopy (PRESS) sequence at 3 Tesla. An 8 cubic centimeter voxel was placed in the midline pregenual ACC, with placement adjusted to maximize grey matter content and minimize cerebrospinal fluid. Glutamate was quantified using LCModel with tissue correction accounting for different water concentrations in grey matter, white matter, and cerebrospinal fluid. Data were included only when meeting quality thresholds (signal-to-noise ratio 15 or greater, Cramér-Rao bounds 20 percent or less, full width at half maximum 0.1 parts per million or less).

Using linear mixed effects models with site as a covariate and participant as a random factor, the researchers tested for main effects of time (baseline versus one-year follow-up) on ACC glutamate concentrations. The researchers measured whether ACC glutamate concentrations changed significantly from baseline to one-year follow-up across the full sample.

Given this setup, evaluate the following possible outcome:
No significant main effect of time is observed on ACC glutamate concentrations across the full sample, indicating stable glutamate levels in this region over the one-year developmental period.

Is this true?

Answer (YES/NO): YES